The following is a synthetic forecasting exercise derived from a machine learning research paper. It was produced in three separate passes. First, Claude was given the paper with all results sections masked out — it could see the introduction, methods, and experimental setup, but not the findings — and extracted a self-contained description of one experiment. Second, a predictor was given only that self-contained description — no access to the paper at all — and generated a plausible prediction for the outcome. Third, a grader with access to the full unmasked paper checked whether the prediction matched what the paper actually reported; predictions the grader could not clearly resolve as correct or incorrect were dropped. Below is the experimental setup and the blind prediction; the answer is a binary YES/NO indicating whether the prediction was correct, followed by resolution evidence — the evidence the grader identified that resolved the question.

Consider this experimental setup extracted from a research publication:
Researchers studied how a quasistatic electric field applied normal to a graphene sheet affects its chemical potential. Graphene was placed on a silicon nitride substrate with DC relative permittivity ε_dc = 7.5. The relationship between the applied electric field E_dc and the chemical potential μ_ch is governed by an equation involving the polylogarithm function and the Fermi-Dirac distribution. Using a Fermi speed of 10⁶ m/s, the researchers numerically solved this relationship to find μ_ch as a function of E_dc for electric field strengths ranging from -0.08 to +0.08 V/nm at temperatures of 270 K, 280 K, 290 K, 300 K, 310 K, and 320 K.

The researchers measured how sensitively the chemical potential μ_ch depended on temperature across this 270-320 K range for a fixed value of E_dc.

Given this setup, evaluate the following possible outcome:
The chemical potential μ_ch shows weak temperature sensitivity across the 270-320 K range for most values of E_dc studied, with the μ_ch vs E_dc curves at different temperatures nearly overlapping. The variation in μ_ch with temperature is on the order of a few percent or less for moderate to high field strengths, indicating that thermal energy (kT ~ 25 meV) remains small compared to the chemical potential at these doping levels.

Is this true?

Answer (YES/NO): YES